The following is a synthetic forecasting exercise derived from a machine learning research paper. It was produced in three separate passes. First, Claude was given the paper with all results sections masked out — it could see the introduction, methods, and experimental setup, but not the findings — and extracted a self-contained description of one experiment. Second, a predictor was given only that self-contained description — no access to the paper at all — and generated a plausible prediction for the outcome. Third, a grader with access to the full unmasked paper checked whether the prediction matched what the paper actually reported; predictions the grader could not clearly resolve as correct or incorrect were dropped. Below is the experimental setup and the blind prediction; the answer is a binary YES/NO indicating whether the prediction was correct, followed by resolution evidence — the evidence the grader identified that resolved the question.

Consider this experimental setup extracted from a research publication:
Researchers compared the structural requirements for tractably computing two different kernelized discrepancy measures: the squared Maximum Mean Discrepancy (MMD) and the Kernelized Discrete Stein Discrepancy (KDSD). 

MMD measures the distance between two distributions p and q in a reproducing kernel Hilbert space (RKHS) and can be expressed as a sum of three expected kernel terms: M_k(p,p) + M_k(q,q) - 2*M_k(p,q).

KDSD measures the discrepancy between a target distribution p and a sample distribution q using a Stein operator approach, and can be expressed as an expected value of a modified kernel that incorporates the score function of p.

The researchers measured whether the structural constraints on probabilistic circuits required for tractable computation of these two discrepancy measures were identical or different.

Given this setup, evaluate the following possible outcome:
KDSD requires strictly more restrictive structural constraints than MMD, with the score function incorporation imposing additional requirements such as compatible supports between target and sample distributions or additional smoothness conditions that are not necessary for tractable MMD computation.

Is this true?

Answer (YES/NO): NO